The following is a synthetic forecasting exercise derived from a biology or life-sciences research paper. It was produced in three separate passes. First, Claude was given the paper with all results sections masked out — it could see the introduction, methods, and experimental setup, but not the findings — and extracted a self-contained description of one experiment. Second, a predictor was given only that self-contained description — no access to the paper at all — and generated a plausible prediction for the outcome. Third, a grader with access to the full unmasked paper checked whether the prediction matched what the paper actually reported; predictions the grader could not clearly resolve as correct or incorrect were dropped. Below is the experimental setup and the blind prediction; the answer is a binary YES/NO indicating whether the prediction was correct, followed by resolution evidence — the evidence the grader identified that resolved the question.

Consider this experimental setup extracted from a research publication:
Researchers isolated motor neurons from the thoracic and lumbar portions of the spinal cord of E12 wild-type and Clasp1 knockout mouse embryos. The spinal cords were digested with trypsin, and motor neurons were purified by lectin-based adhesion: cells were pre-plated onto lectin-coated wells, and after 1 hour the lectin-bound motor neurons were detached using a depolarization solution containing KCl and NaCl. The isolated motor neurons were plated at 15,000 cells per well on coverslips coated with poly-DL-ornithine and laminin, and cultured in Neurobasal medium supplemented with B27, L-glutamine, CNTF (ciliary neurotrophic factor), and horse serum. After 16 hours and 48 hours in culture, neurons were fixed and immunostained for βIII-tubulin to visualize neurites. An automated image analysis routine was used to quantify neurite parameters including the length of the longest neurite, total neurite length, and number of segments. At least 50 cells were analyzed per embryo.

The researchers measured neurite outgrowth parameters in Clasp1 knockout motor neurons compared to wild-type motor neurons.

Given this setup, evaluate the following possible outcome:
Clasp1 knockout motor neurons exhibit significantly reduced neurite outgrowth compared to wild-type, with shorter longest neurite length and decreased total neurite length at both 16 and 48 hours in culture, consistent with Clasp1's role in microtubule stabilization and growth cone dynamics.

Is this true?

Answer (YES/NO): YES